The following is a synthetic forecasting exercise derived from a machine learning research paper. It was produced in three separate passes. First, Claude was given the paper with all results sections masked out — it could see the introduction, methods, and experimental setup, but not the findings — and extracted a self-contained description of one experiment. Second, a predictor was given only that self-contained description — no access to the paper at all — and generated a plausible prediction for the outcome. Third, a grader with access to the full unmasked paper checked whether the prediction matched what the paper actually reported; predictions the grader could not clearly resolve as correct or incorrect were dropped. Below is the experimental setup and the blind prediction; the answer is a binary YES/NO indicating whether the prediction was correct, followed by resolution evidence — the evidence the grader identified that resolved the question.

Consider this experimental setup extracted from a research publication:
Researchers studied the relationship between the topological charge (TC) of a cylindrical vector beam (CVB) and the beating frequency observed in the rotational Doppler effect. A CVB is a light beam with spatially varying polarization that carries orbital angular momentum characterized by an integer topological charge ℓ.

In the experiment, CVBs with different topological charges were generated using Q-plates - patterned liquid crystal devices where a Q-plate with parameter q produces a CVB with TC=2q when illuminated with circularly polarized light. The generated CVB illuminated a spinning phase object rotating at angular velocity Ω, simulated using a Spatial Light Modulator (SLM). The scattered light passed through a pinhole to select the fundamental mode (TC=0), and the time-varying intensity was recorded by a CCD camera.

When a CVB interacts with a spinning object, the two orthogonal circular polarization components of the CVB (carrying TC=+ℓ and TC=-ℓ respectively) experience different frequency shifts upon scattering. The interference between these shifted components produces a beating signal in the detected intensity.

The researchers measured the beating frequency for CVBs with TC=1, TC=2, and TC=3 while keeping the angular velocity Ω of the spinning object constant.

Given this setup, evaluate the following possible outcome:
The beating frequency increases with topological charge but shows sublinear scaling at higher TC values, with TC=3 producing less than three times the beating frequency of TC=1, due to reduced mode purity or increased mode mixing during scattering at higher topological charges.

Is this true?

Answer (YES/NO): NO